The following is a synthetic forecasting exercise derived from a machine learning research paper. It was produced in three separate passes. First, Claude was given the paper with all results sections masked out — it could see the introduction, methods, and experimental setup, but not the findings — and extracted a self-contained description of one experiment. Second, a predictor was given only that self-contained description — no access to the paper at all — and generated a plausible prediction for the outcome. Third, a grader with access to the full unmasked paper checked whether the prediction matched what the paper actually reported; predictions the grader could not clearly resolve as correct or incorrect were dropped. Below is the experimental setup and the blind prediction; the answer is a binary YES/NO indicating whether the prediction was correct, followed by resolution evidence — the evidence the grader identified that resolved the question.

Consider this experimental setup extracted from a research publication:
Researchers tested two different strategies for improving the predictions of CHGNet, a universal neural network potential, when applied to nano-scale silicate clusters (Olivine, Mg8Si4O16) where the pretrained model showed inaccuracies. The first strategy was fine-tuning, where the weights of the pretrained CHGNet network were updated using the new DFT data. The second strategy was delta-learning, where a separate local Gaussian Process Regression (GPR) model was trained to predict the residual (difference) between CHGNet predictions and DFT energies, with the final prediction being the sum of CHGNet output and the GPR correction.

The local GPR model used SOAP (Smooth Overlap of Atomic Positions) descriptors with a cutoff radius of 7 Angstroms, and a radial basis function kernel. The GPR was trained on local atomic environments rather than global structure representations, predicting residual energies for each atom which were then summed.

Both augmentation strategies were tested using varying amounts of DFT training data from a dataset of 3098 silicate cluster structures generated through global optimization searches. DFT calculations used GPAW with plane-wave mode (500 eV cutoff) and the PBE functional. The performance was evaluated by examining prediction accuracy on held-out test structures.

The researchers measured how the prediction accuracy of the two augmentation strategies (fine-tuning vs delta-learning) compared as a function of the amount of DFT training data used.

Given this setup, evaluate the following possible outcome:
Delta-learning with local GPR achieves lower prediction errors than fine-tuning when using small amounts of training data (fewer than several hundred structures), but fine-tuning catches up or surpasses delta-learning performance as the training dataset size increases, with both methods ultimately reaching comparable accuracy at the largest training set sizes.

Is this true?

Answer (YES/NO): YES